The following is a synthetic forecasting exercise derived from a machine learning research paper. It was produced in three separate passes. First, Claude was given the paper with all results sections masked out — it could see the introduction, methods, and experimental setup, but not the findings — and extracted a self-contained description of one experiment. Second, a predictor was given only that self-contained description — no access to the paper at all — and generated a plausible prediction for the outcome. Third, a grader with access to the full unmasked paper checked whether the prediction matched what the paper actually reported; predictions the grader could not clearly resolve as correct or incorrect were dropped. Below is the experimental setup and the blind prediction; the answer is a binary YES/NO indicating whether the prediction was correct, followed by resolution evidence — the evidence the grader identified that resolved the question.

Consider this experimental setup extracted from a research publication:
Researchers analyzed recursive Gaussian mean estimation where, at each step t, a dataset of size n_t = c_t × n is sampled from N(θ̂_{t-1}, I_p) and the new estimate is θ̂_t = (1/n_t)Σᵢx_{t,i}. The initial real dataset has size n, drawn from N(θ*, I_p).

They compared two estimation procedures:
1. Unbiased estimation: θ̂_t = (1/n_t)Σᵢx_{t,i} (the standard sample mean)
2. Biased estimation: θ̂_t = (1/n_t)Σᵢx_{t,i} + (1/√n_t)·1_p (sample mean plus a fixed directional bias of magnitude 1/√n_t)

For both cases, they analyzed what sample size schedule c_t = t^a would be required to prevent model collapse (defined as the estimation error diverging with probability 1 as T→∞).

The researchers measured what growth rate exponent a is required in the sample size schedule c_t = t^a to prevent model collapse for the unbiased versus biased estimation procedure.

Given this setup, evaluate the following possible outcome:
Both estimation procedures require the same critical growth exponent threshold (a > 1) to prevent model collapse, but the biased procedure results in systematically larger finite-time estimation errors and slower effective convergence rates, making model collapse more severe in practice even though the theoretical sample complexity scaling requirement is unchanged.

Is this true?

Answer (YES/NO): NO